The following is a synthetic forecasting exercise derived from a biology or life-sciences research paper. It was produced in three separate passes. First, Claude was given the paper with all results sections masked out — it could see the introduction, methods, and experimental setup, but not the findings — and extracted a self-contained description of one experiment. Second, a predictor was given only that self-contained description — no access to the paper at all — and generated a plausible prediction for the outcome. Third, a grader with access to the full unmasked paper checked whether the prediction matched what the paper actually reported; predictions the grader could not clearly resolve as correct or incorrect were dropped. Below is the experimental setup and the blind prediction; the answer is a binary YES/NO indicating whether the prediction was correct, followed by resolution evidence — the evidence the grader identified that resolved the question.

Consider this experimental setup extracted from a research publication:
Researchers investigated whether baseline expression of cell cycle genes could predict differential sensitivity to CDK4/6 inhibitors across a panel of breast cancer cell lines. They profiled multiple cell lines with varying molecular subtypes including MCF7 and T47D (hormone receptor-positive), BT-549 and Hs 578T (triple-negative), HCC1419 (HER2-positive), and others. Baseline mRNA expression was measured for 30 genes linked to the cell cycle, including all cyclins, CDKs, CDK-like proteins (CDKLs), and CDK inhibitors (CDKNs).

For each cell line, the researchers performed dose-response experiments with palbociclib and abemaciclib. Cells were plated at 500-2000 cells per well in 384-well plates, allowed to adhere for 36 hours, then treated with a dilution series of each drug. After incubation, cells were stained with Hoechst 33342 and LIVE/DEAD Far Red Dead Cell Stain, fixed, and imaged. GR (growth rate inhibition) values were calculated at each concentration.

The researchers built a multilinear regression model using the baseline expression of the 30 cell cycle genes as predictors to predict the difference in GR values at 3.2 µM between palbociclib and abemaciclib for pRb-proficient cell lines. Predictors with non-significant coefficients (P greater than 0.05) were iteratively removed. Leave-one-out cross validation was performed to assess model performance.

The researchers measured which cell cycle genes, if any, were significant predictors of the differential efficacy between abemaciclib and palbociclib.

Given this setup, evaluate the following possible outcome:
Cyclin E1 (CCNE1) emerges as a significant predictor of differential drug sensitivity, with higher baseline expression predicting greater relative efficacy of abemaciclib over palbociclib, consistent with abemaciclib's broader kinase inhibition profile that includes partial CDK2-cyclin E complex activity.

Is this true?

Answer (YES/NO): YES